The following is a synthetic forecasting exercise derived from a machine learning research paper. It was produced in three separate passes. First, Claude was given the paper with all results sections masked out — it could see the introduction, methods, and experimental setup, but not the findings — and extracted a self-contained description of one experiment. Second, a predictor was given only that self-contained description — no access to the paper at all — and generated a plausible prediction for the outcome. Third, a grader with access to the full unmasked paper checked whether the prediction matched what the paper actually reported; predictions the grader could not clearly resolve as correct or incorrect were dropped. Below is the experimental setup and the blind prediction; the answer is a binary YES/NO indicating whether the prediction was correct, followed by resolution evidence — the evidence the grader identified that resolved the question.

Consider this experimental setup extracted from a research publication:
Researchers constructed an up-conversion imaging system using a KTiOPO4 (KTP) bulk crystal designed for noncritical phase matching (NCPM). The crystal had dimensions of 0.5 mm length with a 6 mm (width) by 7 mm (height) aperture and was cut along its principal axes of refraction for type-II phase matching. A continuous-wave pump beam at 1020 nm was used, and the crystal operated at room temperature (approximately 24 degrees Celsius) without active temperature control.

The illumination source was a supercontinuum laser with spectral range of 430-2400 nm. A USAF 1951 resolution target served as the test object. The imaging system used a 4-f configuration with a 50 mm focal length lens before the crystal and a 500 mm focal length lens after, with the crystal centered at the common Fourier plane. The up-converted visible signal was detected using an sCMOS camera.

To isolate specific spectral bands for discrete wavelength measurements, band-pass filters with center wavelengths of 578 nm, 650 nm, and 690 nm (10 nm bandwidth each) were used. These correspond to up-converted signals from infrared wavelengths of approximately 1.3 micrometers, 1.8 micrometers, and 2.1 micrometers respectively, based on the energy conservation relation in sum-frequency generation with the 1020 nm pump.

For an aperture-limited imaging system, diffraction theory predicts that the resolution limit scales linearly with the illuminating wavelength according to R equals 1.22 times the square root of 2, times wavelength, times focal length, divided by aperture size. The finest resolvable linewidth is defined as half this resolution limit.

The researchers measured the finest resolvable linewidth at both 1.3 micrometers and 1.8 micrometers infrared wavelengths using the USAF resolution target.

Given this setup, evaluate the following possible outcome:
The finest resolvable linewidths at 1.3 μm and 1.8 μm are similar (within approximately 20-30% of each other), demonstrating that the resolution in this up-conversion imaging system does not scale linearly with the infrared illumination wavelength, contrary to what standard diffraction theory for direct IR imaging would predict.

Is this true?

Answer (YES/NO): NO